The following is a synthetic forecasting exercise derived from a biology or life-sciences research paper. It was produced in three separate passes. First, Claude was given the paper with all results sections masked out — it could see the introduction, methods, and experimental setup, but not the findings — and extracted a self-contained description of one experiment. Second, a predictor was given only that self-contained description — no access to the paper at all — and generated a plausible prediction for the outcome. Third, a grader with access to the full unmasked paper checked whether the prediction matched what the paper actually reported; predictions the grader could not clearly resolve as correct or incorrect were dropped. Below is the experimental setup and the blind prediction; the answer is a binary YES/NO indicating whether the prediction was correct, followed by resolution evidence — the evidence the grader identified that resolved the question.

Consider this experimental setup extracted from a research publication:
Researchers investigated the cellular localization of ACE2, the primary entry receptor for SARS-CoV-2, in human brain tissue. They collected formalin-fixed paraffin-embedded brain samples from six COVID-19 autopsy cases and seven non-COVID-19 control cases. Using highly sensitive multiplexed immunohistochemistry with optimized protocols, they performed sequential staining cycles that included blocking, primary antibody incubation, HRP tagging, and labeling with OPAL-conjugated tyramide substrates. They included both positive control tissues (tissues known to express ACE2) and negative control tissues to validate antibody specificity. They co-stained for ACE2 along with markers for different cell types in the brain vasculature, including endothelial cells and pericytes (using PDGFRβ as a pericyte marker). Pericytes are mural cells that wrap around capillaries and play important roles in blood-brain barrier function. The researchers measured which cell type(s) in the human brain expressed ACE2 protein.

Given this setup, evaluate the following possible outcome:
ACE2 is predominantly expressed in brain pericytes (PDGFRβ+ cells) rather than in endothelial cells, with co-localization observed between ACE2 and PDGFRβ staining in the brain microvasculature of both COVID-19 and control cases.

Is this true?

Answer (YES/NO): YES